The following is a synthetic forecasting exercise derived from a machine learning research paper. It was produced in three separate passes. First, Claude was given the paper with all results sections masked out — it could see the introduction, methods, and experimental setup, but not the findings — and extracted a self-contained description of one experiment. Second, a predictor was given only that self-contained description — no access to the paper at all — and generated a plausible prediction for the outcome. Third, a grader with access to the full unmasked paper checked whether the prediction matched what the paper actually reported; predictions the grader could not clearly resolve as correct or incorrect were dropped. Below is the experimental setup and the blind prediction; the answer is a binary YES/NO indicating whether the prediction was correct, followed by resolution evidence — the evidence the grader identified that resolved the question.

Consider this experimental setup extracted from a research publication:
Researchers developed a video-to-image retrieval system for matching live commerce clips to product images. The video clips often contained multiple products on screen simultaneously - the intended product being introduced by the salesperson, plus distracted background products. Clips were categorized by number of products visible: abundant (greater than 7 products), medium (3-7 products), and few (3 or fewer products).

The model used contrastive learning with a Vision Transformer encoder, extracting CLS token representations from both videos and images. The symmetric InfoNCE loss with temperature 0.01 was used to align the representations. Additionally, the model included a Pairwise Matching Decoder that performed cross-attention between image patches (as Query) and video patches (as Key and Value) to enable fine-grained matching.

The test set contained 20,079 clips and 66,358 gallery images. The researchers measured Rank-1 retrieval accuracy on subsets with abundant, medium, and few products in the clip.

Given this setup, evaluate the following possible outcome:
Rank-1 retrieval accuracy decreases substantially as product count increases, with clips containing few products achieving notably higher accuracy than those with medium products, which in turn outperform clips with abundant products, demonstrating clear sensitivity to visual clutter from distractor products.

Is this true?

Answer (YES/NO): NO